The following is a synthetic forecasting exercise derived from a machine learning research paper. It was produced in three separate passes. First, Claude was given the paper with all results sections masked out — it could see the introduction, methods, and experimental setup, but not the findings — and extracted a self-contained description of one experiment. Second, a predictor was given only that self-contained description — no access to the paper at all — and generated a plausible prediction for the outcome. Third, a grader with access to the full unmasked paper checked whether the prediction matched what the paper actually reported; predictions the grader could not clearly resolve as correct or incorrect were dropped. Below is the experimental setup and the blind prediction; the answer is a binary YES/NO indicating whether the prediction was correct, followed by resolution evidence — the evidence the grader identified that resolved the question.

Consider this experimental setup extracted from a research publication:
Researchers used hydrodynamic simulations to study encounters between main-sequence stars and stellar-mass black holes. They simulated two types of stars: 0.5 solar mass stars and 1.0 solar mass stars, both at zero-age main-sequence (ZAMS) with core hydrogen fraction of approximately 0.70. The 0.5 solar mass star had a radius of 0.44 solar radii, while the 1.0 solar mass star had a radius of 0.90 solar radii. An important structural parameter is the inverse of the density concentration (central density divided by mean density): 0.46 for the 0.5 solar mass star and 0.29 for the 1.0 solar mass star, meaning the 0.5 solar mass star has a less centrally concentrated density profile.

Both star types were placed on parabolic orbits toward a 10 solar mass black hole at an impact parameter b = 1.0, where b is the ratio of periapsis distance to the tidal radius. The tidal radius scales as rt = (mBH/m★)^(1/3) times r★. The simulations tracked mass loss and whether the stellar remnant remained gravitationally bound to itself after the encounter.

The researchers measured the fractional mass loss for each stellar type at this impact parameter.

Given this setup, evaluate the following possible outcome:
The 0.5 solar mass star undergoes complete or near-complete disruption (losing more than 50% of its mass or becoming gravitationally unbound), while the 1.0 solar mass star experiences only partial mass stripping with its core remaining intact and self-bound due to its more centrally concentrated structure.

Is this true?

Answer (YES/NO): YES